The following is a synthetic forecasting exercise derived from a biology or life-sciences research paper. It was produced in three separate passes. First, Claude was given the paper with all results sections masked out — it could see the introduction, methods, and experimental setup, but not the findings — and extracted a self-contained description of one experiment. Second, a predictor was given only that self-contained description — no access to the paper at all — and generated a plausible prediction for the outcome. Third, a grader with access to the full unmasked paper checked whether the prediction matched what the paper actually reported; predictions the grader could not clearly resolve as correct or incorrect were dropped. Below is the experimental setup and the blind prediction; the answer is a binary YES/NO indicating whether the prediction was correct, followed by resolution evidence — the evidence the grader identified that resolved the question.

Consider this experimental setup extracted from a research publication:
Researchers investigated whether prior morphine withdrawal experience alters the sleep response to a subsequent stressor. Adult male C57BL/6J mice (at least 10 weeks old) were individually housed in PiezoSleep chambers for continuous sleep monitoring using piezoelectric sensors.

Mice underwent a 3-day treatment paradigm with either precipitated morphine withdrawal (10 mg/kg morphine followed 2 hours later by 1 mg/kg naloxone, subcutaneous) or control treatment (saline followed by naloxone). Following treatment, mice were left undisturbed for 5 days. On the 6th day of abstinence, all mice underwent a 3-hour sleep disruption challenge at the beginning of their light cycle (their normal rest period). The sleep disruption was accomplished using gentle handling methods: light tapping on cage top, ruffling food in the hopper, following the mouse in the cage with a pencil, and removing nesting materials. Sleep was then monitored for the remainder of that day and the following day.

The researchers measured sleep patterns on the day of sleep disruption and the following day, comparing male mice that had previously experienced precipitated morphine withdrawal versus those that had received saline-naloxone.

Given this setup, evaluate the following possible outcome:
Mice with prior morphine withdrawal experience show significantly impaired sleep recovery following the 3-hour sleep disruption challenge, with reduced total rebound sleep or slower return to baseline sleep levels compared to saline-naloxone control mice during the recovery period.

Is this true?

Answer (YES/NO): NO